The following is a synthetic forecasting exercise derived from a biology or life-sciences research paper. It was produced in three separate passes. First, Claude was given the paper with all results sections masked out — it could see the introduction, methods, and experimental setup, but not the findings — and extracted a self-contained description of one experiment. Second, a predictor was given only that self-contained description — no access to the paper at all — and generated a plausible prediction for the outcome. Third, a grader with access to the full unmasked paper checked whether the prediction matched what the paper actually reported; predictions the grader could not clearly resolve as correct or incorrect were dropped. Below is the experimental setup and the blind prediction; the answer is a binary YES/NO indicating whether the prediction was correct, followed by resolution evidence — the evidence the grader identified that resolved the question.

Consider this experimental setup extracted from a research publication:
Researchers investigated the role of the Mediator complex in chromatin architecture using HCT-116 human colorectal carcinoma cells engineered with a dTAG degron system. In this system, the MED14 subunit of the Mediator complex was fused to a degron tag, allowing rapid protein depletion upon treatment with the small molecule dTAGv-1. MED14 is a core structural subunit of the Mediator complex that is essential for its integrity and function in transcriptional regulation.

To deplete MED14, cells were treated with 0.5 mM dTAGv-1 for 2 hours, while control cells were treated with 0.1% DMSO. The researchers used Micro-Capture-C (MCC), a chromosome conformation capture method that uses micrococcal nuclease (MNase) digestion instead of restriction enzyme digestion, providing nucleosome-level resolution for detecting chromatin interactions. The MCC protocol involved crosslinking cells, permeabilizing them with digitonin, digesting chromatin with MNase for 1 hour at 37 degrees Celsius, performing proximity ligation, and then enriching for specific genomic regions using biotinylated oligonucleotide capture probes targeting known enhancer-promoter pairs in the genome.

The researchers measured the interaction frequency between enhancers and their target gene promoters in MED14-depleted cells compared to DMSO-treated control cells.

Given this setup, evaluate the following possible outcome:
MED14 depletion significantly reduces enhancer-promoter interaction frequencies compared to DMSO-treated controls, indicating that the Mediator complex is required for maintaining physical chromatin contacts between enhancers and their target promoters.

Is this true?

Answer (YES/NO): YES